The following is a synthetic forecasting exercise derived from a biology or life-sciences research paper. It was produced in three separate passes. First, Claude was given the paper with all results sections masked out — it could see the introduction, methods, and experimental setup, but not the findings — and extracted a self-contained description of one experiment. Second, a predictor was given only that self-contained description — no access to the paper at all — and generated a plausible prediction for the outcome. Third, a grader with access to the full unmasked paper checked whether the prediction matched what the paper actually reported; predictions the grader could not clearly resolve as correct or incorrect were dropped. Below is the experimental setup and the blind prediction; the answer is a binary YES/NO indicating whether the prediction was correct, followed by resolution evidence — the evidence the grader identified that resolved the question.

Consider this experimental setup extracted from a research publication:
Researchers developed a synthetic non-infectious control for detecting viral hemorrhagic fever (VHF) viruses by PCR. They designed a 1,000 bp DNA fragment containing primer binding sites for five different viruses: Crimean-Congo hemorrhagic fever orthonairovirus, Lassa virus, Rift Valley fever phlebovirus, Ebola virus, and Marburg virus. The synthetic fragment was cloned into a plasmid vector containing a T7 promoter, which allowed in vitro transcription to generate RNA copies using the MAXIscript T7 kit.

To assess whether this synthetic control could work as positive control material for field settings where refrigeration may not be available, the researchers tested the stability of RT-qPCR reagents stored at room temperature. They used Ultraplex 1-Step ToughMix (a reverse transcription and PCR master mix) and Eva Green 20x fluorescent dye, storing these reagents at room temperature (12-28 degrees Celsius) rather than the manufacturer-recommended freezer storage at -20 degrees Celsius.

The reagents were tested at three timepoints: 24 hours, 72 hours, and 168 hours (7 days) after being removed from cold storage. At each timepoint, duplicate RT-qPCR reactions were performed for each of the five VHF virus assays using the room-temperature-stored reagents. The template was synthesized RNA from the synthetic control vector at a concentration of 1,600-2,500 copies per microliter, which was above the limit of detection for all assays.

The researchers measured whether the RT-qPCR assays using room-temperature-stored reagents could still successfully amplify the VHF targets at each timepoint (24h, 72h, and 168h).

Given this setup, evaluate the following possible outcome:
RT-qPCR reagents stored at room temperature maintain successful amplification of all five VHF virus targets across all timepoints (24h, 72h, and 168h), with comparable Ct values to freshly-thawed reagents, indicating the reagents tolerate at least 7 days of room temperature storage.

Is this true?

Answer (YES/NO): NO